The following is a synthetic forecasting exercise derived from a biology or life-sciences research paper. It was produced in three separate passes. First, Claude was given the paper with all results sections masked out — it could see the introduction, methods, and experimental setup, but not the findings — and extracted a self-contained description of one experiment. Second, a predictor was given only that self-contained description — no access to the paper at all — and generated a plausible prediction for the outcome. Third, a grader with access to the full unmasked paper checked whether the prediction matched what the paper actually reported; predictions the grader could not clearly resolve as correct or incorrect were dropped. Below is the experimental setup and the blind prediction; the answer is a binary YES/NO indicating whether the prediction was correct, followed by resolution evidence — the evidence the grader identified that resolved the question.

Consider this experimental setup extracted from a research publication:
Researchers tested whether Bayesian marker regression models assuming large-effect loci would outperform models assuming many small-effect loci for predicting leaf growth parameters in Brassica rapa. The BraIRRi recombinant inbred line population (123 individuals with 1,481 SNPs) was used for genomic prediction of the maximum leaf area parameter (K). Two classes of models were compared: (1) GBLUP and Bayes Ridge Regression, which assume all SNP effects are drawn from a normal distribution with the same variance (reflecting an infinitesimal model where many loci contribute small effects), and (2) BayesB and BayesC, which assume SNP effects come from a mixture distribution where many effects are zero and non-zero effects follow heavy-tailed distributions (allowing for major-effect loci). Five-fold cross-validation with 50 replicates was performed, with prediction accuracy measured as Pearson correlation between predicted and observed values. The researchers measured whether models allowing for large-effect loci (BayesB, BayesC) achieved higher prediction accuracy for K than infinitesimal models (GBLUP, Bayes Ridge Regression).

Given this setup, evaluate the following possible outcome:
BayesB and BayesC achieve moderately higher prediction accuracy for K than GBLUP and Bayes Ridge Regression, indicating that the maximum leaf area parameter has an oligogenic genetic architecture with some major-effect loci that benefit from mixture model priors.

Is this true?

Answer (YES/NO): NO